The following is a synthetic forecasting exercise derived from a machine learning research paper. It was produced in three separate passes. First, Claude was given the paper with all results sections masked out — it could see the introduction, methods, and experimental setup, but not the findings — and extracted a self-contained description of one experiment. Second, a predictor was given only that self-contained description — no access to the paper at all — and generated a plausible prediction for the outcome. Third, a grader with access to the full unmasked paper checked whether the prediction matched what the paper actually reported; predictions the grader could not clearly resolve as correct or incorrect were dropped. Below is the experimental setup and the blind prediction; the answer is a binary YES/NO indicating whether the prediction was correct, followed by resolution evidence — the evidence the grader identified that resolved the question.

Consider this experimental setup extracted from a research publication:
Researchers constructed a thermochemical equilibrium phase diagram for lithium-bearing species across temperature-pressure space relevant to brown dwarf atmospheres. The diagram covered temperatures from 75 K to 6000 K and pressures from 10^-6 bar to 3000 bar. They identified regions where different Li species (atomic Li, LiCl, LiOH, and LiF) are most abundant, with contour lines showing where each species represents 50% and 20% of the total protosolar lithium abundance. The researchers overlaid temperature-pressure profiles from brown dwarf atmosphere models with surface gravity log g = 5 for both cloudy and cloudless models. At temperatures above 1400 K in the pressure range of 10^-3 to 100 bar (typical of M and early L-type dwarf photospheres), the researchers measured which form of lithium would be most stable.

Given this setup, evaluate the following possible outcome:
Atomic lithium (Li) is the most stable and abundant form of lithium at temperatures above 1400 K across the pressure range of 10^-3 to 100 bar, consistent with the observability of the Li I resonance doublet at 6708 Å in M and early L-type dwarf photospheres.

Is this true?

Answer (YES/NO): YES